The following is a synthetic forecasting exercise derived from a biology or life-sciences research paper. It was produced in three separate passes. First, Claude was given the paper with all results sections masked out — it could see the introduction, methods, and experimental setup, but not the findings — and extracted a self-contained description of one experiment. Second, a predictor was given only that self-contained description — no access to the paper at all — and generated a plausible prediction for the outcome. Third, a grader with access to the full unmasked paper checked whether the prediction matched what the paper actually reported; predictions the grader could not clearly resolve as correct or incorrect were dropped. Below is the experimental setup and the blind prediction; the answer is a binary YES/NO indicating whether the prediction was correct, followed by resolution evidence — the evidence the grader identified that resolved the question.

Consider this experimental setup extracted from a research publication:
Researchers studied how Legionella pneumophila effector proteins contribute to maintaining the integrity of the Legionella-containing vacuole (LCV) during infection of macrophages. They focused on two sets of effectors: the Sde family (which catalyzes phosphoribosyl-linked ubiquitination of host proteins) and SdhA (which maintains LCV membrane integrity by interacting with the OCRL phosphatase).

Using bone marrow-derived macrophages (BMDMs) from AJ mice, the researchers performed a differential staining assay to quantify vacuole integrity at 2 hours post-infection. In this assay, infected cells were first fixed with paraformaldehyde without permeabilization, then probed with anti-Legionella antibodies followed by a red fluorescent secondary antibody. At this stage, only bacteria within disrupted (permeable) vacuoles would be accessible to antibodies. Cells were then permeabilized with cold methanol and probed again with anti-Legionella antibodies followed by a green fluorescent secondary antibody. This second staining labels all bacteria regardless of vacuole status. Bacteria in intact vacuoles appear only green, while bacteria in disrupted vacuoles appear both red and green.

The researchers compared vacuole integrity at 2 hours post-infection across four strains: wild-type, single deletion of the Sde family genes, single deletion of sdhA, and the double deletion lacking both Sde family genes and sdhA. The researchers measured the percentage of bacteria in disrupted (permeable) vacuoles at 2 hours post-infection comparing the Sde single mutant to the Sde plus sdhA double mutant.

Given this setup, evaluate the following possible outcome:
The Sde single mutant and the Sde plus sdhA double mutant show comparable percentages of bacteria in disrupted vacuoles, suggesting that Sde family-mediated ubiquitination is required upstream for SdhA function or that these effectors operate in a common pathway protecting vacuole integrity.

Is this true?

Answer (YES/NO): NO